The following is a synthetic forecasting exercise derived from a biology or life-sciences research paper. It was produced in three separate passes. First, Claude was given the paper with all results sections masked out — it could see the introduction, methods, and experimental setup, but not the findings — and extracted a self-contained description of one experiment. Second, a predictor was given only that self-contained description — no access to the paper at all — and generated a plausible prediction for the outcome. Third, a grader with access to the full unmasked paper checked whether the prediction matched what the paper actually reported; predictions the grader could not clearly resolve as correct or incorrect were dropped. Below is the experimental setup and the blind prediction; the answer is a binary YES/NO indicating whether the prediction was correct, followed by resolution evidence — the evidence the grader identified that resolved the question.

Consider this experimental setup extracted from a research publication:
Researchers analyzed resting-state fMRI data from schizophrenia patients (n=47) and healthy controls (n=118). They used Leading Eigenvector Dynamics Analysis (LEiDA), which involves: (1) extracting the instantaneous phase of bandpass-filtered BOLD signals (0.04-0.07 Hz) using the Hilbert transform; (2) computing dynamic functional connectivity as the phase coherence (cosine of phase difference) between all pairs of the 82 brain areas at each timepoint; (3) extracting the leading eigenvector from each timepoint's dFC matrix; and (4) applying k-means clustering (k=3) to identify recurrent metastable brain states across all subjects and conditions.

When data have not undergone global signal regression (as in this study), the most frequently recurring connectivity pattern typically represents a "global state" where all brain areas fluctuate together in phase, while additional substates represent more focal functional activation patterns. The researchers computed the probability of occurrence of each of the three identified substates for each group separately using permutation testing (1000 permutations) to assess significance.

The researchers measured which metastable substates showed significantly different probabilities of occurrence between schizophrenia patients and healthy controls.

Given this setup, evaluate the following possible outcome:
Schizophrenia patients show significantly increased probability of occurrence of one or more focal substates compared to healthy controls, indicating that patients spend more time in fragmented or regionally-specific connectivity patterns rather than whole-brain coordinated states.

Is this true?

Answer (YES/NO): NO